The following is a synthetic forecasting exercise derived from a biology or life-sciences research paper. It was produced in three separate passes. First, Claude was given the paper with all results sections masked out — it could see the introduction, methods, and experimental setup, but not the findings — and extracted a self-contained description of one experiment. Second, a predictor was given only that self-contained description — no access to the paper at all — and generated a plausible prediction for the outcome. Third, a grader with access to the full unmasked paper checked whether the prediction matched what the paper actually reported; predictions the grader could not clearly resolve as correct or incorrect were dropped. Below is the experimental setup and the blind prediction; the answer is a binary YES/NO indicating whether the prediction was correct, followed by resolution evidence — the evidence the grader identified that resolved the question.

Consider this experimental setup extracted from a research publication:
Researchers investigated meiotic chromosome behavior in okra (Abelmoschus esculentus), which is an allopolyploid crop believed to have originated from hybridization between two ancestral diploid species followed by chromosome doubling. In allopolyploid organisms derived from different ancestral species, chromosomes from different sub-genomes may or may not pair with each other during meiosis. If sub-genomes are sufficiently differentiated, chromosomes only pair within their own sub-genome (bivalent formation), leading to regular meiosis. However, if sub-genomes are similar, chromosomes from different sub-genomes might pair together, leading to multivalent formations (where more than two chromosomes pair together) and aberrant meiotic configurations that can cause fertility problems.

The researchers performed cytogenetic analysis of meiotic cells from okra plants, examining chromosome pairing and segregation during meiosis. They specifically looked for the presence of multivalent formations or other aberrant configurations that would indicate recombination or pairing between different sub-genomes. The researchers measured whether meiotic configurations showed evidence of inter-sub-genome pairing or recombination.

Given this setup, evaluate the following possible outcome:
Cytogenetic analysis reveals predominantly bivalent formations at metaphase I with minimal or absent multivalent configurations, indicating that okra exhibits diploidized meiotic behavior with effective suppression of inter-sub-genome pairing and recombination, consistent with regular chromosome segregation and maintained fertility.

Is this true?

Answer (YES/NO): YES